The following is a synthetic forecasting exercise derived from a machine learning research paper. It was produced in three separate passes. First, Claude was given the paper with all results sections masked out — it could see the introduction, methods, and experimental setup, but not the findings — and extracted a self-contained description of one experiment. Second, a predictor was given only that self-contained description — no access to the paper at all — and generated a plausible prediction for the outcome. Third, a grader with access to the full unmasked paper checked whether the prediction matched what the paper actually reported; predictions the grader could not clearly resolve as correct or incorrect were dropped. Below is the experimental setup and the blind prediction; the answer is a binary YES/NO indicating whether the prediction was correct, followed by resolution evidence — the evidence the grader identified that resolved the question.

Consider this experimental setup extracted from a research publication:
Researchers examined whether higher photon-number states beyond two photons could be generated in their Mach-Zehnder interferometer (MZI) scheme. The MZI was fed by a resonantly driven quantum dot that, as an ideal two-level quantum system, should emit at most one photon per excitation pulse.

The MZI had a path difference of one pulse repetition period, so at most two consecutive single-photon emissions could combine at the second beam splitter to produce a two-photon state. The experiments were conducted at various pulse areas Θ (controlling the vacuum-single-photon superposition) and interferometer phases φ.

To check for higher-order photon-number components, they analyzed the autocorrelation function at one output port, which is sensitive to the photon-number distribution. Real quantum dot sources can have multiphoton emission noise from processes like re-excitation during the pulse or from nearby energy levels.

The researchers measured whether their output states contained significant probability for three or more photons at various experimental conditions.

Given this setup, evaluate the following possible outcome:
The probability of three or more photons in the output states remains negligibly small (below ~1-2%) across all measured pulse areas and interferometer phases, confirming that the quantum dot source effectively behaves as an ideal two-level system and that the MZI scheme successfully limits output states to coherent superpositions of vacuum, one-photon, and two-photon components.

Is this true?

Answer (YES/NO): YES